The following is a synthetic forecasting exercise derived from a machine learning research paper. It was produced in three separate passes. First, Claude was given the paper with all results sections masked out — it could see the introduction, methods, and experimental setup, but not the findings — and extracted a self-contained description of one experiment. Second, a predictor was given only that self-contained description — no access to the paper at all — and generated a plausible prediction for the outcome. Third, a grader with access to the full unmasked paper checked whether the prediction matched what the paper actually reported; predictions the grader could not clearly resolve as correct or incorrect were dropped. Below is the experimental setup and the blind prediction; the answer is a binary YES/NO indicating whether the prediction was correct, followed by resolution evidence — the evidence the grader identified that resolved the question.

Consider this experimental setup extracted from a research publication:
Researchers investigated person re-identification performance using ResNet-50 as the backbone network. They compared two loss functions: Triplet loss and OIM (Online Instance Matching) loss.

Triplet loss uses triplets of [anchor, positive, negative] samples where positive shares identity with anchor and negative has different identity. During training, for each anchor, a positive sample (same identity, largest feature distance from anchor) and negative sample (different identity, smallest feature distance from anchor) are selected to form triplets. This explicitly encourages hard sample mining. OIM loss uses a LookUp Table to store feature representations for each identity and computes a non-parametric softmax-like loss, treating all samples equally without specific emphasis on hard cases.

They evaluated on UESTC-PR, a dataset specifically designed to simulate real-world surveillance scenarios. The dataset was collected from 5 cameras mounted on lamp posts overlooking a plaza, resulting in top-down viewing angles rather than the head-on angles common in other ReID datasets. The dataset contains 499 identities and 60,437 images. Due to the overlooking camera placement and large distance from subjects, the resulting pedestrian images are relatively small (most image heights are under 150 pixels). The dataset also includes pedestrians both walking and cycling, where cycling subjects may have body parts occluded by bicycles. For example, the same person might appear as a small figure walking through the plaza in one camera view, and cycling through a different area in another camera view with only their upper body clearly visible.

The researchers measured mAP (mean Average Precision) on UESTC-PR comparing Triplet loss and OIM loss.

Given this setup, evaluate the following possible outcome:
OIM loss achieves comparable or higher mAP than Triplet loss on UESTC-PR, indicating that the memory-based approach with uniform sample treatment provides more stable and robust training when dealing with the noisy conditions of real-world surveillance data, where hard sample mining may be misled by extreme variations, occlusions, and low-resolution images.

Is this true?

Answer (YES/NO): NO